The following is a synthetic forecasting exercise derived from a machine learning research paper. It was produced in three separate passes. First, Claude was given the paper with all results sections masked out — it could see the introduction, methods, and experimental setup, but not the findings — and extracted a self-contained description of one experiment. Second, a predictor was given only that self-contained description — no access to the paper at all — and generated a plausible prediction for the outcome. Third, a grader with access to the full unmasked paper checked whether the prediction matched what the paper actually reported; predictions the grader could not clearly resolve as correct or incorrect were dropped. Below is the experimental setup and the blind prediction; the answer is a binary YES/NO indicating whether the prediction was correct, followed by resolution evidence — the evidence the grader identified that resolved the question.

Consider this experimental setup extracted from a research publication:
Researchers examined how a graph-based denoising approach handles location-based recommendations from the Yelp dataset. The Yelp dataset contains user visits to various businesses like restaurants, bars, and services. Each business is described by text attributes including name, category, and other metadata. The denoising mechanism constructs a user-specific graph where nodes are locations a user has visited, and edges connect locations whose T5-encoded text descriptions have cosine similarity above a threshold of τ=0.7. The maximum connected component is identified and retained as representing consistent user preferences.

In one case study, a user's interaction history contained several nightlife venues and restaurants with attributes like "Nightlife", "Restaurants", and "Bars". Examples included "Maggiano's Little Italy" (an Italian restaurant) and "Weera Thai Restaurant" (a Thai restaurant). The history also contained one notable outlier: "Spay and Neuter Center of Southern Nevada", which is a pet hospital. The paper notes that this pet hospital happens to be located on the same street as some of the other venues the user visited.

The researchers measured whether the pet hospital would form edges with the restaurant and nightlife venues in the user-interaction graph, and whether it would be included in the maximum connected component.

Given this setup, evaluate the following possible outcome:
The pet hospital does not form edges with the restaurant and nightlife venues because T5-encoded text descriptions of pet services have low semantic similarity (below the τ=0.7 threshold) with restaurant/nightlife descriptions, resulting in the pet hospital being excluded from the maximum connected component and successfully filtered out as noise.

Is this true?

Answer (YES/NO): YES